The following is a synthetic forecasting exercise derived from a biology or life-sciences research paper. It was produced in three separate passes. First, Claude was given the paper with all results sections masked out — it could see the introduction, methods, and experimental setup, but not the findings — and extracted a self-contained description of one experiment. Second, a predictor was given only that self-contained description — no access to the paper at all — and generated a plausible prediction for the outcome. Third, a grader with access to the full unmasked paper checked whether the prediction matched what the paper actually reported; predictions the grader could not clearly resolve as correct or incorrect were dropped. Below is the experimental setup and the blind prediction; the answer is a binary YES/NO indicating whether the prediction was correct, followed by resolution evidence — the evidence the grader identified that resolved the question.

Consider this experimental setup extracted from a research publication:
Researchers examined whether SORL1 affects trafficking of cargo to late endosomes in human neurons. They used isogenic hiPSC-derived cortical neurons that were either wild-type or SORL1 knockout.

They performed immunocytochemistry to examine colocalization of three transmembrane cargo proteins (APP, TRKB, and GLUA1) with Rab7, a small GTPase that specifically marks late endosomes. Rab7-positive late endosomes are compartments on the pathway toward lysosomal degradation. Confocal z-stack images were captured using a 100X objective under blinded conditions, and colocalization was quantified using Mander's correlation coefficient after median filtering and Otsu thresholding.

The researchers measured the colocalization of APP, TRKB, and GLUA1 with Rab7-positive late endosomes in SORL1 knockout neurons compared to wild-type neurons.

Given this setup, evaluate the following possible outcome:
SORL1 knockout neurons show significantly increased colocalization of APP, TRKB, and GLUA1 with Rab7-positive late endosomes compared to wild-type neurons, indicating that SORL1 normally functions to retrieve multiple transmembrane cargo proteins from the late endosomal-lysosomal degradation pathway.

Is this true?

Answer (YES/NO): NO